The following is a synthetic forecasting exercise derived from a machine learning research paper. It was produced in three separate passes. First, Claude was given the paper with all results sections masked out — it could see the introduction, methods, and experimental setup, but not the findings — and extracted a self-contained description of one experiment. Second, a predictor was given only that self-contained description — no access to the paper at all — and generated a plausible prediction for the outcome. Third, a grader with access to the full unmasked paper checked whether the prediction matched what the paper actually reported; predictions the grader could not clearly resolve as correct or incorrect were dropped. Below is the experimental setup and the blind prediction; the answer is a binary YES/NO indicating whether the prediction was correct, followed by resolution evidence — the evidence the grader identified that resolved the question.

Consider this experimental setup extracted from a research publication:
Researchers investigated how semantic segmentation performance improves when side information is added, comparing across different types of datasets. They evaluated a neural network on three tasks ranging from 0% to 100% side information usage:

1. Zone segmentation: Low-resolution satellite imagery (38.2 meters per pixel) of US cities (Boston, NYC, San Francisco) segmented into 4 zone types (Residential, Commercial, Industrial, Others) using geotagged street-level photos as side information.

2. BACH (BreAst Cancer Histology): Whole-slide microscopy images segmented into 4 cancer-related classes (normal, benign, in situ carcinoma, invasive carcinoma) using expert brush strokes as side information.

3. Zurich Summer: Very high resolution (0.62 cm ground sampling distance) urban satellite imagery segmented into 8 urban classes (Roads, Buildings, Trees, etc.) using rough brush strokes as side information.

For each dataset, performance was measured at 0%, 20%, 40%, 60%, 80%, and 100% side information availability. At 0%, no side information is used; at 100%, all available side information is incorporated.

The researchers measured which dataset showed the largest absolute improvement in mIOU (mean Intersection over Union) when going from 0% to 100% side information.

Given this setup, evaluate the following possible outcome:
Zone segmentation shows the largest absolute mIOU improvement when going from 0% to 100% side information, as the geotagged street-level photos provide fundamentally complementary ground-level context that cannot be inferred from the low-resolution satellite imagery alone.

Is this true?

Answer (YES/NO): NO